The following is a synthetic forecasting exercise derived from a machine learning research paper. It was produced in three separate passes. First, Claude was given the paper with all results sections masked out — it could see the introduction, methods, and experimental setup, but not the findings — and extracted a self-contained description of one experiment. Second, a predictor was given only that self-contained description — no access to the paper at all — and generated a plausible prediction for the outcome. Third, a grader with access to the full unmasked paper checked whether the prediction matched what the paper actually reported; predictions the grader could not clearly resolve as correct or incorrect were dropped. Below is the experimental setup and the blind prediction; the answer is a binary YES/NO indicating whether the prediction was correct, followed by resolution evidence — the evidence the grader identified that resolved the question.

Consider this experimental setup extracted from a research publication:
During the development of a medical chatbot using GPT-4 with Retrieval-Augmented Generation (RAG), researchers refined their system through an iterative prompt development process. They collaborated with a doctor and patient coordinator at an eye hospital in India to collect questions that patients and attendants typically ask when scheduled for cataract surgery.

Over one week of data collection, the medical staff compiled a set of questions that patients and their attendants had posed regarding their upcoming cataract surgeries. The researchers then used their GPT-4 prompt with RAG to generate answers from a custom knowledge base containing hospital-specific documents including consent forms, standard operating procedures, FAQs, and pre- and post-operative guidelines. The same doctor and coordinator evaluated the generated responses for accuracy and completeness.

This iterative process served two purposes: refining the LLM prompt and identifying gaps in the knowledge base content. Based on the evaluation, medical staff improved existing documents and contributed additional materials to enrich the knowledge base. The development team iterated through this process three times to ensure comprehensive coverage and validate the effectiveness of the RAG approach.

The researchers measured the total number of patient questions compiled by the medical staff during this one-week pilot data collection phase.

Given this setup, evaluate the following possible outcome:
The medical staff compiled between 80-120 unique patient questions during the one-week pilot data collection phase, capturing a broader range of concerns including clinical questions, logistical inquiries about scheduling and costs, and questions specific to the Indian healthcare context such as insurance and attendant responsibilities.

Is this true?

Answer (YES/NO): NO